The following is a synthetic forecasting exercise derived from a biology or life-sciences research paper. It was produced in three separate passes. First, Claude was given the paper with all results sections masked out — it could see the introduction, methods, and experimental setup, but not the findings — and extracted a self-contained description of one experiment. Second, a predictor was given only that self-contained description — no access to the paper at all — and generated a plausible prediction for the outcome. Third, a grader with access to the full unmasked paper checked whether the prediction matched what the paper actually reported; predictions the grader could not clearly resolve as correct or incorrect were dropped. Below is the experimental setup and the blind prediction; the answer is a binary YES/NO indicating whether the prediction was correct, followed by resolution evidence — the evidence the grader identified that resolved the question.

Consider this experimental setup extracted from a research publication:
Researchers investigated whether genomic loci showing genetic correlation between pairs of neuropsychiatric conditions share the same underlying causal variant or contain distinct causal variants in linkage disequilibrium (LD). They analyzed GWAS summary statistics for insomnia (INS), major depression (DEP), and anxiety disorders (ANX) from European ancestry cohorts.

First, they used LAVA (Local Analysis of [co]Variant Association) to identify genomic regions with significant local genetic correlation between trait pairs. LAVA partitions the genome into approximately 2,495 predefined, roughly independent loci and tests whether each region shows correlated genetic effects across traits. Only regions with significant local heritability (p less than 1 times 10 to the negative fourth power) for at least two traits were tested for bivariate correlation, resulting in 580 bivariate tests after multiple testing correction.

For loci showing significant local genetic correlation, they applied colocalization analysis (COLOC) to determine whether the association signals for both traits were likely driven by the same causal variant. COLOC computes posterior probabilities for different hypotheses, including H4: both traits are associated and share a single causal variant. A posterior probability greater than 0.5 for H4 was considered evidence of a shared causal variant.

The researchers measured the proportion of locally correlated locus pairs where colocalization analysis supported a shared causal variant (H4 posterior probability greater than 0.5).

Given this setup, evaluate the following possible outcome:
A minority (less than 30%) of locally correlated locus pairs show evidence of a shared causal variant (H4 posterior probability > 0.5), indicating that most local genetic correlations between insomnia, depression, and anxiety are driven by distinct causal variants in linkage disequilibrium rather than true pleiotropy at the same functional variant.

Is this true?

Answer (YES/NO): NO